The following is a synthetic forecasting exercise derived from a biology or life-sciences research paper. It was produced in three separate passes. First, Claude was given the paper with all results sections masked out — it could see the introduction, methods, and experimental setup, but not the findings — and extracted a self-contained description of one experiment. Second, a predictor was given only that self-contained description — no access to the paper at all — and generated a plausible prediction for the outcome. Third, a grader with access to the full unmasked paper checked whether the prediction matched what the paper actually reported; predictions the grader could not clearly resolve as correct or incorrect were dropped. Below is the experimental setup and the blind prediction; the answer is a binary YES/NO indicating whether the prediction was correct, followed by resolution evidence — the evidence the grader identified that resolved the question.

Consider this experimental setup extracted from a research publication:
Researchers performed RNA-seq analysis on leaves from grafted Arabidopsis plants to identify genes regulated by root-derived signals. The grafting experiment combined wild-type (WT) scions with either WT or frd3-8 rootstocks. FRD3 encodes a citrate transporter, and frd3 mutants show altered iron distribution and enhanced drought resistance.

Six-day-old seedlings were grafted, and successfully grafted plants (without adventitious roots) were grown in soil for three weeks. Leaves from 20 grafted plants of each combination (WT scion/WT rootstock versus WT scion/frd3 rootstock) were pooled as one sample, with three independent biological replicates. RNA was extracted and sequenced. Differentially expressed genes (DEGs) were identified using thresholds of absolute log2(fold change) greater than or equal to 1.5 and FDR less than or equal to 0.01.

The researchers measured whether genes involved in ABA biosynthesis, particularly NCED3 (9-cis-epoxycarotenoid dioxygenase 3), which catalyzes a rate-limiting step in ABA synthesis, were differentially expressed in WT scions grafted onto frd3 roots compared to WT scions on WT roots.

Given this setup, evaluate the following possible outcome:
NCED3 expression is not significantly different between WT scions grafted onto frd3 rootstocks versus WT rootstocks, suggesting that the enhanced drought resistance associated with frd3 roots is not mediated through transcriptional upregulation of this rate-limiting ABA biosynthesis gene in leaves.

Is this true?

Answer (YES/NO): NO